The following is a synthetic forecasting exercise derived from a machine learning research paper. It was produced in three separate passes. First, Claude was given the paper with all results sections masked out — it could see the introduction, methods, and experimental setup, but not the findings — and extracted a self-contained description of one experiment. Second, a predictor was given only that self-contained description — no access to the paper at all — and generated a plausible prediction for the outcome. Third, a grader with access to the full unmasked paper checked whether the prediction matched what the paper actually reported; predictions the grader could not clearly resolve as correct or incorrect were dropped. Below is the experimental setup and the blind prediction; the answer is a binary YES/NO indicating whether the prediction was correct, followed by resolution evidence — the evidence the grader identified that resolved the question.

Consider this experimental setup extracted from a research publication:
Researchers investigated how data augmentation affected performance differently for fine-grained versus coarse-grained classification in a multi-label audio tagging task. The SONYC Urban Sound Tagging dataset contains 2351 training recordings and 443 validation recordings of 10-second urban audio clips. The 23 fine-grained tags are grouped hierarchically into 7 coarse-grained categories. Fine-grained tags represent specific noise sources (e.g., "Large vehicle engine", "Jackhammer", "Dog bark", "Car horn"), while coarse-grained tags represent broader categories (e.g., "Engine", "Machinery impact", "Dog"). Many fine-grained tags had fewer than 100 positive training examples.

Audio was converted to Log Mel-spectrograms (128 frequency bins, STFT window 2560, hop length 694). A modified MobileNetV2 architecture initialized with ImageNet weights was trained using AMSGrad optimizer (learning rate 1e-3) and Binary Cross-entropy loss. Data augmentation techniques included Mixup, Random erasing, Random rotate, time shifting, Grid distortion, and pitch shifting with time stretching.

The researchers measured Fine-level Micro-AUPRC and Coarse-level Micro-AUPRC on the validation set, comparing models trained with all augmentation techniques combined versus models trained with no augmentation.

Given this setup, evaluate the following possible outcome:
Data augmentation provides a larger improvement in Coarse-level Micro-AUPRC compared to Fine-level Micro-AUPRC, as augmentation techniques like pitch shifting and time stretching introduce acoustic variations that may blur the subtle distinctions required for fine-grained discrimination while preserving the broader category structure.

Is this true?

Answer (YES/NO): NO